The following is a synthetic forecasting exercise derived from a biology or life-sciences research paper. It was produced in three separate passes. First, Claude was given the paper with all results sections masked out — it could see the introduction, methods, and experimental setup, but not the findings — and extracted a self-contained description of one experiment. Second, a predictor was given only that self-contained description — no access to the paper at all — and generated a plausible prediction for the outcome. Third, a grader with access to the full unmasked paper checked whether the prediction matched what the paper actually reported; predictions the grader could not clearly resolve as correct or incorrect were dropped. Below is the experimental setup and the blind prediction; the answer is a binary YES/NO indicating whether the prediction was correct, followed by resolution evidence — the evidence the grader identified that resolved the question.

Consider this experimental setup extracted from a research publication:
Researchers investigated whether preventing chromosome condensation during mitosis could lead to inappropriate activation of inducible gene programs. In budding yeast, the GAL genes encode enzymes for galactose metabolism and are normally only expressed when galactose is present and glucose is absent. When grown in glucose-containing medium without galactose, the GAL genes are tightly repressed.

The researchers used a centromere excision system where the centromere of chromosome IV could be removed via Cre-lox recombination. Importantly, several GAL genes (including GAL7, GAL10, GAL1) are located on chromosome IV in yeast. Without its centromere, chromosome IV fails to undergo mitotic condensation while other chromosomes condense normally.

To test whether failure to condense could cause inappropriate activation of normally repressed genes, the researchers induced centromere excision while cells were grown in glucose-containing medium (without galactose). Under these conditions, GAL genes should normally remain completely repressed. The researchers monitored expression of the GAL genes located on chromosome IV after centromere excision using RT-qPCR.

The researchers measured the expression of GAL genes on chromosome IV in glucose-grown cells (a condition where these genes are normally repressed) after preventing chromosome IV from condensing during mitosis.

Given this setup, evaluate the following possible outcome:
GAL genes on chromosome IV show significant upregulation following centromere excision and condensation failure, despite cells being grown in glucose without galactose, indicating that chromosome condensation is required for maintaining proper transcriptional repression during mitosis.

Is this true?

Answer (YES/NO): YES